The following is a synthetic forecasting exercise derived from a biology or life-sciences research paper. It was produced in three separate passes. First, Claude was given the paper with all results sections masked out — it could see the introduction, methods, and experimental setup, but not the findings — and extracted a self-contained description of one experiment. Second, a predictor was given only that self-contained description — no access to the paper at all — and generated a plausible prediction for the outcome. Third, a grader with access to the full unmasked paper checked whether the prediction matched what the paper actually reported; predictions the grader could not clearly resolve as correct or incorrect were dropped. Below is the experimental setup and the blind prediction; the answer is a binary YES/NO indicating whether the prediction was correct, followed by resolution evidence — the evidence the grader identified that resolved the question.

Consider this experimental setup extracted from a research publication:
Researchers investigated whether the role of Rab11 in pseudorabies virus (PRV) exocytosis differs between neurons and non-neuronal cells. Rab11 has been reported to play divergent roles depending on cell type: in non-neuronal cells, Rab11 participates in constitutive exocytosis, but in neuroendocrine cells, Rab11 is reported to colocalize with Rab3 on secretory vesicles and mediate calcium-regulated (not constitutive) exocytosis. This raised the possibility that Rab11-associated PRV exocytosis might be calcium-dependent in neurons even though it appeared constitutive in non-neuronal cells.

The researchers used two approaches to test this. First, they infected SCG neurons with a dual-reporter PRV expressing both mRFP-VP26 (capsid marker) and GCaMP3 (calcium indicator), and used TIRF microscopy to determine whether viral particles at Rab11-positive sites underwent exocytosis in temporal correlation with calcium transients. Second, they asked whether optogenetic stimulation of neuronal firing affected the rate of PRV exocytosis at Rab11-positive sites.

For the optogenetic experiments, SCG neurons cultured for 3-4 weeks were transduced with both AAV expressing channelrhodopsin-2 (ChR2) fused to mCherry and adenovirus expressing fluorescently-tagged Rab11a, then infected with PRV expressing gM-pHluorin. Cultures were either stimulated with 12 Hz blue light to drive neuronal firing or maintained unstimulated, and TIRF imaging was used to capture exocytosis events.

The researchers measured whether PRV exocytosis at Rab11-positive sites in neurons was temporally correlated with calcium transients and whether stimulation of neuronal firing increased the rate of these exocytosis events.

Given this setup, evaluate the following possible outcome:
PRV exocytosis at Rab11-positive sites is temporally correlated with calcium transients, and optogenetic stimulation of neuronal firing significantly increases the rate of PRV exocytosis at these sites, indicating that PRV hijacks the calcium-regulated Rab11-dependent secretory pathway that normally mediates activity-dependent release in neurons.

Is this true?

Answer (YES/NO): NO